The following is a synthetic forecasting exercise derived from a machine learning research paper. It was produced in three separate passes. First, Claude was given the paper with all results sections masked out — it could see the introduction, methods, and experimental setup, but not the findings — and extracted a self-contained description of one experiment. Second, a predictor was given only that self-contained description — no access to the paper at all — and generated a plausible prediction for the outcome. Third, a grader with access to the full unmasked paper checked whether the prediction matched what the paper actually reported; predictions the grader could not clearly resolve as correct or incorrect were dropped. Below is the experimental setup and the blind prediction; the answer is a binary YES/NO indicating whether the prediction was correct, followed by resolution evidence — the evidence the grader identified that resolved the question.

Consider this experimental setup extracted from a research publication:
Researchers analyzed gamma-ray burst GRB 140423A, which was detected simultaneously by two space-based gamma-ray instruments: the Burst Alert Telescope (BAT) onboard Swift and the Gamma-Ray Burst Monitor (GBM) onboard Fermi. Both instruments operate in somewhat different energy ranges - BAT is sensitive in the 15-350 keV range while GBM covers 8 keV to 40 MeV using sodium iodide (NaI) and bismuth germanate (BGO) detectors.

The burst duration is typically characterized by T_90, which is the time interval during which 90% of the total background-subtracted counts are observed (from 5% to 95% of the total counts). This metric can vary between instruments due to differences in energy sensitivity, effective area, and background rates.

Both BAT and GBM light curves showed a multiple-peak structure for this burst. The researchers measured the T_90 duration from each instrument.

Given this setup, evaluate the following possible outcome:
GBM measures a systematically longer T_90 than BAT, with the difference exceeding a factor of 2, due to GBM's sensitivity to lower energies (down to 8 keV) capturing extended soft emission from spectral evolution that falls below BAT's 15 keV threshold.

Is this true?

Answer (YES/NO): NO